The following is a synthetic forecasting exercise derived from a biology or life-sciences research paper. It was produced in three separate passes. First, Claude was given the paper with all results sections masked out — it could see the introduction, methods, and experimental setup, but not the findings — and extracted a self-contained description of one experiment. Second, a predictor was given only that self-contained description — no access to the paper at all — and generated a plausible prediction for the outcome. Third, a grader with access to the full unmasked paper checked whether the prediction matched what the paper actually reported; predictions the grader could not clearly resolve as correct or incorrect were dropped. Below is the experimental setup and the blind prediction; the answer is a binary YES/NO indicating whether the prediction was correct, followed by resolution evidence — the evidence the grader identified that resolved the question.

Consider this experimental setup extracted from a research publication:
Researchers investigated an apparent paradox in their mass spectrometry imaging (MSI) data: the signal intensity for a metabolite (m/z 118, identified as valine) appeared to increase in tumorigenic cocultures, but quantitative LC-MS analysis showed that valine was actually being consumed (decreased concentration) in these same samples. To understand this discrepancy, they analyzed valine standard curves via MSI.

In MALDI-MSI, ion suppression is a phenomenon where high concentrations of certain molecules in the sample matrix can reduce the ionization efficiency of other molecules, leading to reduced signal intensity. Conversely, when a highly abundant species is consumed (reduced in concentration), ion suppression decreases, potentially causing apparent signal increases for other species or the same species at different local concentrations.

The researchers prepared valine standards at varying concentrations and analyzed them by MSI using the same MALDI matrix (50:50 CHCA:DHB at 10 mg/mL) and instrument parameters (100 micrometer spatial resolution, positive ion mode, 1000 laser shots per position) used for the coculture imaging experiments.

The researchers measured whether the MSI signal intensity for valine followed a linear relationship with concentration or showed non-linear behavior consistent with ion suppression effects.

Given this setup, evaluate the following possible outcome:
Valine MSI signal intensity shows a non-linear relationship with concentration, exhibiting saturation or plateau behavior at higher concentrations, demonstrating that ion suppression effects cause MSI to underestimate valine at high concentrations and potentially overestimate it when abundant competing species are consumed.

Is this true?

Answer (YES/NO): YES